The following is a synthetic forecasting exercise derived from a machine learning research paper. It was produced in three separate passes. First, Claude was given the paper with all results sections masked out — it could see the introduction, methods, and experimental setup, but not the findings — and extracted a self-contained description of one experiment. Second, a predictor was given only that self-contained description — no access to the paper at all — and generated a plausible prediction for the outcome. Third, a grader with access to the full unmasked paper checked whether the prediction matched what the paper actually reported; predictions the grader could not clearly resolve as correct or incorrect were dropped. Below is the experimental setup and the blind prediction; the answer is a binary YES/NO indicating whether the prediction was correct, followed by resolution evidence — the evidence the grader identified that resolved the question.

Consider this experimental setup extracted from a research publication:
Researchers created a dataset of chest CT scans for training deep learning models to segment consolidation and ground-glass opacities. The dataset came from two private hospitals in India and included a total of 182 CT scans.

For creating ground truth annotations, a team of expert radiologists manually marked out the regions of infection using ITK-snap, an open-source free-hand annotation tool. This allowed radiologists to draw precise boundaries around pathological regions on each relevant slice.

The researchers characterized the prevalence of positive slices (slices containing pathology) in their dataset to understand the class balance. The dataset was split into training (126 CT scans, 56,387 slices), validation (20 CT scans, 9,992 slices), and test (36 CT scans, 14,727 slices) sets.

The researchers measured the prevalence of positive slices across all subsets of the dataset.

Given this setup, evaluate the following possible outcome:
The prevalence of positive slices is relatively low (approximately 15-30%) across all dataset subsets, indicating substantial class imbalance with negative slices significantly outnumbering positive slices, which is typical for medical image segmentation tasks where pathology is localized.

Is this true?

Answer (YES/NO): YES